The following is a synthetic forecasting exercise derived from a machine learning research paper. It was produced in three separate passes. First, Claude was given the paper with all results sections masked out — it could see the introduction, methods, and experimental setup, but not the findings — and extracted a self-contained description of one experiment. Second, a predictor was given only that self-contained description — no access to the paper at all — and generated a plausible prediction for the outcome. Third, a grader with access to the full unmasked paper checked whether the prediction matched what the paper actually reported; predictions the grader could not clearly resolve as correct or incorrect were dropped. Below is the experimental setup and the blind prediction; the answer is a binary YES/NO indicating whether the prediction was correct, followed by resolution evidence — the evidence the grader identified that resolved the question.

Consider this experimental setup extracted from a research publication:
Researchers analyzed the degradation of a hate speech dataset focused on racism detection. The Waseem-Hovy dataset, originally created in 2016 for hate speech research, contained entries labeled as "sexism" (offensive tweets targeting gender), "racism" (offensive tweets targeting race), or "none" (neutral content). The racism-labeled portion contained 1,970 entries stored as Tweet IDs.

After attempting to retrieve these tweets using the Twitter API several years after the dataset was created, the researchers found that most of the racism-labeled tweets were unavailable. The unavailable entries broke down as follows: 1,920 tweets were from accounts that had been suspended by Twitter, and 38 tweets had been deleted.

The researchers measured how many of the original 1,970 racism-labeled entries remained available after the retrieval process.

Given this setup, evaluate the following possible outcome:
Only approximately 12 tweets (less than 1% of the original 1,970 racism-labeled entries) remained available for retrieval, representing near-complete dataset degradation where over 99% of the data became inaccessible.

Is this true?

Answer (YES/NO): YES